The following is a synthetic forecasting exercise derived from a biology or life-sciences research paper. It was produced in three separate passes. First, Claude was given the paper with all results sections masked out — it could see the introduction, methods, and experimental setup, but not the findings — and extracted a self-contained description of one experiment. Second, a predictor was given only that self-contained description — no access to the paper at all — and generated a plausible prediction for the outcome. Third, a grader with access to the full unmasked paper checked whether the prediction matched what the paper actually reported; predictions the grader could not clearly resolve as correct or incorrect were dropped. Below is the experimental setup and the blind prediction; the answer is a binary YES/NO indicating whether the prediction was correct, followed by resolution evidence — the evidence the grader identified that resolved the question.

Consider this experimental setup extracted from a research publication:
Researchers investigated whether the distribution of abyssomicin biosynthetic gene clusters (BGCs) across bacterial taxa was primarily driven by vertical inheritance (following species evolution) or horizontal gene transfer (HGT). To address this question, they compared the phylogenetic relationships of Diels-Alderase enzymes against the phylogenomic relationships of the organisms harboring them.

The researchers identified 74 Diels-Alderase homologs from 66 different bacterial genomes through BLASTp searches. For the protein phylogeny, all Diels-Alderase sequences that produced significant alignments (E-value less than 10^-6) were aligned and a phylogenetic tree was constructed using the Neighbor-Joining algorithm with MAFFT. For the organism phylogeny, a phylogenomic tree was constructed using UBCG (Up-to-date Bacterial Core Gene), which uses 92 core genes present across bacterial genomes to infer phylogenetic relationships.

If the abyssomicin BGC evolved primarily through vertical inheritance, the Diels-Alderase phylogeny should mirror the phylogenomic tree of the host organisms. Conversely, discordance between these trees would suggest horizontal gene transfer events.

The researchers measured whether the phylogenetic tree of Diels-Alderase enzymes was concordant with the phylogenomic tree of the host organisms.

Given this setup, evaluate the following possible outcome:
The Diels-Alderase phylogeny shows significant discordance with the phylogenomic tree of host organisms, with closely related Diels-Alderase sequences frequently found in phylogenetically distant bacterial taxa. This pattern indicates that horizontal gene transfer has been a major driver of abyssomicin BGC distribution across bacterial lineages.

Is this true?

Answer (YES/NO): YES